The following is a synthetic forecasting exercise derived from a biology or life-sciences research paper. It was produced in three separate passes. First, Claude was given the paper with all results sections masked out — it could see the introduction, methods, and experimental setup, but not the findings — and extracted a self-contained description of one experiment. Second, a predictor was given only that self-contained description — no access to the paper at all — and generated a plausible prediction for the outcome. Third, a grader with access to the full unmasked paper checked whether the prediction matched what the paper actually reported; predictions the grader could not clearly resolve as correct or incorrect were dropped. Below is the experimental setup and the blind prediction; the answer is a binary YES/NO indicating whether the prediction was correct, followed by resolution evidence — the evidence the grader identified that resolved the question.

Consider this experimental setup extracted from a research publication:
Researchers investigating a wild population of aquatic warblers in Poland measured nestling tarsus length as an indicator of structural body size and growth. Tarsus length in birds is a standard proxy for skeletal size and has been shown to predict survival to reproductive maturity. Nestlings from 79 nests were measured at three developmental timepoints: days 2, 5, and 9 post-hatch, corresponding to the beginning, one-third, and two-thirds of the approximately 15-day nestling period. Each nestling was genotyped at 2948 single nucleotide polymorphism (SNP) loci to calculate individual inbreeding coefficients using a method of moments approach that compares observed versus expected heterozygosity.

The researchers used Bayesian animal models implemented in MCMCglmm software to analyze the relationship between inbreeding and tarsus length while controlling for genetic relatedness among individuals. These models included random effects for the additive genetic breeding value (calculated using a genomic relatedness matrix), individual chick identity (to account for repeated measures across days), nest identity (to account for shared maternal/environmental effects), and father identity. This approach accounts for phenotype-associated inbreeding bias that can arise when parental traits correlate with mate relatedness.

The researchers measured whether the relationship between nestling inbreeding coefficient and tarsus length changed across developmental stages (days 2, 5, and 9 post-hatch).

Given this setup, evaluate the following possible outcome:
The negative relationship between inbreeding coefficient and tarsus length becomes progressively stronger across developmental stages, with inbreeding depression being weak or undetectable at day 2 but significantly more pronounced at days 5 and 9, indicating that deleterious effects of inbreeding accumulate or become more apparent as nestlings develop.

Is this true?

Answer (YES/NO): NO